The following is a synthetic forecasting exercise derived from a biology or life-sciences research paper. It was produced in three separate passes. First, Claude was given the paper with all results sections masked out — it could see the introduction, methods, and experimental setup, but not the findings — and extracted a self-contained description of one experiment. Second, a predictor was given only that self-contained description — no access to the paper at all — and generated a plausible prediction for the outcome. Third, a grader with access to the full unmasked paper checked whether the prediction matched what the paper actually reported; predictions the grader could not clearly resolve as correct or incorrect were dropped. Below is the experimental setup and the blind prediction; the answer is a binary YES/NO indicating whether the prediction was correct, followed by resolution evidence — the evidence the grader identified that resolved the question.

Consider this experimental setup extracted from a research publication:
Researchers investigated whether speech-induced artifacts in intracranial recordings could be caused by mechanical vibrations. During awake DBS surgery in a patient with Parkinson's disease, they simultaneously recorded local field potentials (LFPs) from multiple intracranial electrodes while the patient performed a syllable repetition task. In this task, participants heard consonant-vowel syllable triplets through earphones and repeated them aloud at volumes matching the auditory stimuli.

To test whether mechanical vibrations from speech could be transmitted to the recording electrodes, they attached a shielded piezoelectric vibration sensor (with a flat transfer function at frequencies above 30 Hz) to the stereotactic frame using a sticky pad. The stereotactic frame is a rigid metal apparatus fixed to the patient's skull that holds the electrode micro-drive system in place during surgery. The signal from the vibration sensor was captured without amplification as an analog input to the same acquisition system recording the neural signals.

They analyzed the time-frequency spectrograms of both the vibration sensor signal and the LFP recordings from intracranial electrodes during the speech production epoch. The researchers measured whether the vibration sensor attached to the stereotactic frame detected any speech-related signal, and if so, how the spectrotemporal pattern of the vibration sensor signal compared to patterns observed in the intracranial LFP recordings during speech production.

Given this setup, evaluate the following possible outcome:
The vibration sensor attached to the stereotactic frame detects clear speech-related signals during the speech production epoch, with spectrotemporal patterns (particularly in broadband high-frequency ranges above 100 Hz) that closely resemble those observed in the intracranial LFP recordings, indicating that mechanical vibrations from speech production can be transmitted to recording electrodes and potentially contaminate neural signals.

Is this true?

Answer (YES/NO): NO